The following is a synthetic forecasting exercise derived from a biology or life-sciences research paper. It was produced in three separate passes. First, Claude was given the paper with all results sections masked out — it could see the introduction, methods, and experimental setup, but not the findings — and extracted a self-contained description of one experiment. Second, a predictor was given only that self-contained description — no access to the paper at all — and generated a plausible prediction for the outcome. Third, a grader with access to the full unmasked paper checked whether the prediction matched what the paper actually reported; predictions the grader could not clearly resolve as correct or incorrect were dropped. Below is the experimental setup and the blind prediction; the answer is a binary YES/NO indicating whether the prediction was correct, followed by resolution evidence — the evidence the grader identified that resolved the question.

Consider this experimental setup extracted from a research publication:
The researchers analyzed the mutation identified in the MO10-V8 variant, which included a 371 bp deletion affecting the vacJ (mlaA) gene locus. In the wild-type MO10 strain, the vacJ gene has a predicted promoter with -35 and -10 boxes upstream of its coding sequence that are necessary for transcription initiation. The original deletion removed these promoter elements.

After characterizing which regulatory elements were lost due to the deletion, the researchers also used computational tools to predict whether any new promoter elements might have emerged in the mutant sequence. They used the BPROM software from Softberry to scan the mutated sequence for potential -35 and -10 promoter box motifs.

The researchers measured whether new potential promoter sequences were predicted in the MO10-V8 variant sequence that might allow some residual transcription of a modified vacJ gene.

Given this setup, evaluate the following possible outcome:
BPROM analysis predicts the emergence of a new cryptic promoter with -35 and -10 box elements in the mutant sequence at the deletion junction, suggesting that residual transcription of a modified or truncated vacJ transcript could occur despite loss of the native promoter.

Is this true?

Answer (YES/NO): YES